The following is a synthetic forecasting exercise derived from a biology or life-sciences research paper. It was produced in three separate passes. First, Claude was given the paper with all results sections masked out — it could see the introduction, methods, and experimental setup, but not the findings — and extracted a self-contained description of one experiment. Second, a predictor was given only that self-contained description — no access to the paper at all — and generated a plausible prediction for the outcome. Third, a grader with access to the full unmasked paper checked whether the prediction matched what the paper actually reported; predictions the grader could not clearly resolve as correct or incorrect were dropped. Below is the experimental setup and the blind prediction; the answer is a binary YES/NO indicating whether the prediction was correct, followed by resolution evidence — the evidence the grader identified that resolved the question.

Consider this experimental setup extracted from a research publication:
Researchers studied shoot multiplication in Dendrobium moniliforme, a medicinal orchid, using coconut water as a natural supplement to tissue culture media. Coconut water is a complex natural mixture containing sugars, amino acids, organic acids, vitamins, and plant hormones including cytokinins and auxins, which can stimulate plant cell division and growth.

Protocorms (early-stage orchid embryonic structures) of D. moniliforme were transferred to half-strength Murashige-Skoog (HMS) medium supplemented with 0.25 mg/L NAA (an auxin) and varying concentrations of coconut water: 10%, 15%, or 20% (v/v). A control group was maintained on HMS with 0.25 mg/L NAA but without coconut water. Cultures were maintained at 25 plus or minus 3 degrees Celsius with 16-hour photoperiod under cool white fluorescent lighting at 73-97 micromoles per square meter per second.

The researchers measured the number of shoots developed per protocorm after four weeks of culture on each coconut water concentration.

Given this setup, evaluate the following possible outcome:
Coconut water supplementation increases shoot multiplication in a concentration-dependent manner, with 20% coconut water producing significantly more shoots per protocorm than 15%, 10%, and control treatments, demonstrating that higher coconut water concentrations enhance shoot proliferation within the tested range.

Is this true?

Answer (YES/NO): NO